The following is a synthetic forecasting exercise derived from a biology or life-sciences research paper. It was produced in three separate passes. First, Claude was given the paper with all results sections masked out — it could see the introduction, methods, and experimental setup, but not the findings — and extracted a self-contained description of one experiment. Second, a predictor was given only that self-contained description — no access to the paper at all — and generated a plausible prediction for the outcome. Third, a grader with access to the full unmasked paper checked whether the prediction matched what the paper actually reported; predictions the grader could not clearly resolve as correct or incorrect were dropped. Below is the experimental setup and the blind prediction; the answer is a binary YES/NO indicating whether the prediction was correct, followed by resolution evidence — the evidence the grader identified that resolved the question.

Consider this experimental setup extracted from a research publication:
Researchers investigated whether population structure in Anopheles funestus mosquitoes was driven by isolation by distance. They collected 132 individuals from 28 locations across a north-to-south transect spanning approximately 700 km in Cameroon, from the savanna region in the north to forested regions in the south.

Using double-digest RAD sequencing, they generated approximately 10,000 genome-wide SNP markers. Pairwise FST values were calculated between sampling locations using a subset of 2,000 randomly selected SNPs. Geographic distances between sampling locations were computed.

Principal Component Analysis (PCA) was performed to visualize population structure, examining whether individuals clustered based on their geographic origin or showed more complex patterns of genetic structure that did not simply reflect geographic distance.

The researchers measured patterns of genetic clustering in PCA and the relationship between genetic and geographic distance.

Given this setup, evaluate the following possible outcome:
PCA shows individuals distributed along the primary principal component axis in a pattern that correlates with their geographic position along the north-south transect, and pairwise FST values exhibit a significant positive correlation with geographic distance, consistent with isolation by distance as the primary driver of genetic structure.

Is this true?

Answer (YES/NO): NO